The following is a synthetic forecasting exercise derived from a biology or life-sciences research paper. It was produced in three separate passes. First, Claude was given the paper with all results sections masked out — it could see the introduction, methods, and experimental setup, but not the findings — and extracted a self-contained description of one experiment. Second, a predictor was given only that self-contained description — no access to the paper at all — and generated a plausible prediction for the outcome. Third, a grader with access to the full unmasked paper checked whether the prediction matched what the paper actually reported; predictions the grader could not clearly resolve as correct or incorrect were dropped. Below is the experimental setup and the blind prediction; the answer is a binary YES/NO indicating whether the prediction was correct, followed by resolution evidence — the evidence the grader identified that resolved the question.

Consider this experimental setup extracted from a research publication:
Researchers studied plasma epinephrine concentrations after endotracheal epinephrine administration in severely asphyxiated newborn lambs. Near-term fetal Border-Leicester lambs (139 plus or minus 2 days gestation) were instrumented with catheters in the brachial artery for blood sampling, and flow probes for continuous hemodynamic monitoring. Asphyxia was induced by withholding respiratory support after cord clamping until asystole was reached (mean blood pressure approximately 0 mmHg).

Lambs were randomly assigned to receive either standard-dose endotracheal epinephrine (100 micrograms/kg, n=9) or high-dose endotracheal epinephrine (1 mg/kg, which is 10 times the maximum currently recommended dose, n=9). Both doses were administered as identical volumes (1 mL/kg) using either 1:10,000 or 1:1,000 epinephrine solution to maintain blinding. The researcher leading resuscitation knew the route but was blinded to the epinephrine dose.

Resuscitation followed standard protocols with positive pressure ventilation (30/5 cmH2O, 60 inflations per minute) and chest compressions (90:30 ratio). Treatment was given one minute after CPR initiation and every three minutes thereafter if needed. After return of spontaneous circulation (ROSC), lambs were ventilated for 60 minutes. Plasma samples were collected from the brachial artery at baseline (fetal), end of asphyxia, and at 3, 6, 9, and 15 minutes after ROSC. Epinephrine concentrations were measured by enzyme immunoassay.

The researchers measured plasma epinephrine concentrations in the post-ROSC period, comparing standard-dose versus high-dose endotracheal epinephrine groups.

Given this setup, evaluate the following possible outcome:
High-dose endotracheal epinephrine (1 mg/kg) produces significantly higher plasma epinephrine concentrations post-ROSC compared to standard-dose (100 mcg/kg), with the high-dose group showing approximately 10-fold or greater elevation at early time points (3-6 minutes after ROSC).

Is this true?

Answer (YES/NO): NO